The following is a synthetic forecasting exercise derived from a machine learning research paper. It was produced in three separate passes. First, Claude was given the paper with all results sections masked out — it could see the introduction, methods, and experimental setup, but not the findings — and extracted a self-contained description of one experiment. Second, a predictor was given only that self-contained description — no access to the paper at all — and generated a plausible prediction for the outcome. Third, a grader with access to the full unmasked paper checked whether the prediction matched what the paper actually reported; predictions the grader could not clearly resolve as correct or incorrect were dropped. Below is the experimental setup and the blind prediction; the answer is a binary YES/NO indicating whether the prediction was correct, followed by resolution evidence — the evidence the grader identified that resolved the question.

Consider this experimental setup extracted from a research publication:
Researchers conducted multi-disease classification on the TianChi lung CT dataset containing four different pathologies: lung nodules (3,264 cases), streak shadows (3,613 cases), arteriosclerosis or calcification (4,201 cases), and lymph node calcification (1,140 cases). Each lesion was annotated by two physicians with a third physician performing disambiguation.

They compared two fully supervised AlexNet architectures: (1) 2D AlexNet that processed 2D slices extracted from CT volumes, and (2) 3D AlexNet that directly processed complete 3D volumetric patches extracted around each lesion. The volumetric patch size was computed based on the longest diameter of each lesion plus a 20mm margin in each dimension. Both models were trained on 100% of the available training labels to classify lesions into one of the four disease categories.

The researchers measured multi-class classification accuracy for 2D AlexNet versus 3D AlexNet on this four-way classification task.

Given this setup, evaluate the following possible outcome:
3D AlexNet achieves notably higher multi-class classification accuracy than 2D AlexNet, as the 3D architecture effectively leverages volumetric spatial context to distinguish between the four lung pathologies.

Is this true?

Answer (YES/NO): NO